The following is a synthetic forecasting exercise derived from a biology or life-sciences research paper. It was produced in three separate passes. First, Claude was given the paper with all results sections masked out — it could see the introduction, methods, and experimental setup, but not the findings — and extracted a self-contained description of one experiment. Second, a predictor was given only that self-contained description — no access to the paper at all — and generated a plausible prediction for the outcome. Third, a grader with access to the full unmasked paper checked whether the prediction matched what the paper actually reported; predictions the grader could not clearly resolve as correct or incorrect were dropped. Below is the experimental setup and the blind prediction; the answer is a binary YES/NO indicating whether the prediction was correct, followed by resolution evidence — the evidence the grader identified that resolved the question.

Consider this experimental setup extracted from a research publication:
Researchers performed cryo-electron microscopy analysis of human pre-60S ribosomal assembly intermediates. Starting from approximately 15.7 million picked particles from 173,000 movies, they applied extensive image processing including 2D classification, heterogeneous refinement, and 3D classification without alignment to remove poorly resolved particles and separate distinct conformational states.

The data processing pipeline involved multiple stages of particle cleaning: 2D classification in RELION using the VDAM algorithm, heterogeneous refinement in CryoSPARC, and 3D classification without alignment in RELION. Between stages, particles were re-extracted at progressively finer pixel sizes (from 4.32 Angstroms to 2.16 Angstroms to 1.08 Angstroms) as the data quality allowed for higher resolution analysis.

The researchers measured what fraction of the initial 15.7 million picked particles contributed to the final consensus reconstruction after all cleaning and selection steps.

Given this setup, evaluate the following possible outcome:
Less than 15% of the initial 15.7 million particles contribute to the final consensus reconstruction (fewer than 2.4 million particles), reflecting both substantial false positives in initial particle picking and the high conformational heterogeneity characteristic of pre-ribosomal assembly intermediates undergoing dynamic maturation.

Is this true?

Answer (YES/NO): NO